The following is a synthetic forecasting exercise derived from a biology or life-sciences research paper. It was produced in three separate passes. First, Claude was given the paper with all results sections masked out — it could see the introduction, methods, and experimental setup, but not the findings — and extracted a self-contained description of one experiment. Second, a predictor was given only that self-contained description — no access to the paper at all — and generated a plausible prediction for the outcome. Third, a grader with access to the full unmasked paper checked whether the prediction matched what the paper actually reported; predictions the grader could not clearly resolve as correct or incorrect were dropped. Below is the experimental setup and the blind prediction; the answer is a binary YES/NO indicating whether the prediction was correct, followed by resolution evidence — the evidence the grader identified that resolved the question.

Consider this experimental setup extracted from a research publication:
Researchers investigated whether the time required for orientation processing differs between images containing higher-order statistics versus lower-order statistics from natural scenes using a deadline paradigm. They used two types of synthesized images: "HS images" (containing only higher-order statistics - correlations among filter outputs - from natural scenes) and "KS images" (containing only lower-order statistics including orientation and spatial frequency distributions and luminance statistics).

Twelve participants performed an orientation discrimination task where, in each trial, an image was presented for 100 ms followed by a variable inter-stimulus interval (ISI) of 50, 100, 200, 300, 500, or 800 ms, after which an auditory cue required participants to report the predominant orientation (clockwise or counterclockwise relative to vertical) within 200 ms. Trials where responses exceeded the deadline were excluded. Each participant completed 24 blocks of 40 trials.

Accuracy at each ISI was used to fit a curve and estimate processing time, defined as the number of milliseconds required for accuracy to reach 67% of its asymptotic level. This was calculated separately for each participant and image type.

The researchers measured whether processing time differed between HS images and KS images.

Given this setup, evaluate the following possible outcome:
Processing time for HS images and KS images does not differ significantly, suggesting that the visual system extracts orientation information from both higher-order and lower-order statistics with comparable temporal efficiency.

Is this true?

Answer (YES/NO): NO